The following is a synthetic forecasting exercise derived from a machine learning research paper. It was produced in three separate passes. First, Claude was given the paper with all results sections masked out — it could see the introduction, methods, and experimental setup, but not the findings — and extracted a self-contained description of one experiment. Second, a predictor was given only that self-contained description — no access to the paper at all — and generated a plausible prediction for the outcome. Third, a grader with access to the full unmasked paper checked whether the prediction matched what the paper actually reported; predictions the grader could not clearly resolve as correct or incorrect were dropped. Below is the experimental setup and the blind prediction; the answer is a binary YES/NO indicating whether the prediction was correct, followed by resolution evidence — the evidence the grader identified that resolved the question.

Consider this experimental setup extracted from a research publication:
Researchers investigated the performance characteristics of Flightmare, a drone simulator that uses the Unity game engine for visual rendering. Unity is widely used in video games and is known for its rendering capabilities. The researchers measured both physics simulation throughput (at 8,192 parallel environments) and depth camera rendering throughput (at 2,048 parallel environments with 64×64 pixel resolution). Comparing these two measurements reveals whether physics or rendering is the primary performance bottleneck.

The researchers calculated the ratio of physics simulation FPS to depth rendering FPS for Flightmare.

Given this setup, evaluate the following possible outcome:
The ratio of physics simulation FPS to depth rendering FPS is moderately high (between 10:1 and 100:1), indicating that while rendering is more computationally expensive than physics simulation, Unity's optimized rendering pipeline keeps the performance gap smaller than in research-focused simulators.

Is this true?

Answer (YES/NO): NO